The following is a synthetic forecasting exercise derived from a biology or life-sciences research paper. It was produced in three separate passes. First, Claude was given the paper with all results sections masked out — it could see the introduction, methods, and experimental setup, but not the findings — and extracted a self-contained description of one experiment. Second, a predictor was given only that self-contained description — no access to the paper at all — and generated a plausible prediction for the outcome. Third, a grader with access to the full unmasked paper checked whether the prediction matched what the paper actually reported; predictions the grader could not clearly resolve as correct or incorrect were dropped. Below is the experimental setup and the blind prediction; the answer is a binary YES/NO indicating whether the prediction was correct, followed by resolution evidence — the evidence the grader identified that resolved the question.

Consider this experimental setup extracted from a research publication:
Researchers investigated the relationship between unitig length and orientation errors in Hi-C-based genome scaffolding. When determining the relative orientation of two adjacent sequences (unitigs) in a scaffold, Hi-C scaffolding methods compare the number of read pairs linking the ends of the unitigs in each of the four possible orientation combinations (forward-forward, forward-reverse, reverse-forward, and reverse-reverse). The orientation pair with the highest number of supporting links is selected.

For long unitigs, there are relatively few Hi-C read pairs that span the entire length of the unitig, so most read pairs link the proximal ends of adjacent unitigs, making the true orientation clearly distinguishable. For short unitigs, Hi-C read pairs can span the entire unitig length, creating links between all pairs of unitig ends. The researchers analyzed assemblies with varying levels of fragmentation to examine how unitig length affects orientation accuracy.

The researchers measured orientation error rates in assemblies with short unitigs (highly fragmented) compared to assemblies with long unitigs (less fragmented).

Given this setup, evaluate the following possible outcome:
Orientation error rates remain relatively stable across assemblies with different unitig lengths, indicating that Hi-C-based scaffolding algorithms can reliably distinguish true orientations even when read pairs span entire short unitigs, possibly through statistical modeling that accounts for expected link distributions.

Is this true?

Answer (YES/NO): NO